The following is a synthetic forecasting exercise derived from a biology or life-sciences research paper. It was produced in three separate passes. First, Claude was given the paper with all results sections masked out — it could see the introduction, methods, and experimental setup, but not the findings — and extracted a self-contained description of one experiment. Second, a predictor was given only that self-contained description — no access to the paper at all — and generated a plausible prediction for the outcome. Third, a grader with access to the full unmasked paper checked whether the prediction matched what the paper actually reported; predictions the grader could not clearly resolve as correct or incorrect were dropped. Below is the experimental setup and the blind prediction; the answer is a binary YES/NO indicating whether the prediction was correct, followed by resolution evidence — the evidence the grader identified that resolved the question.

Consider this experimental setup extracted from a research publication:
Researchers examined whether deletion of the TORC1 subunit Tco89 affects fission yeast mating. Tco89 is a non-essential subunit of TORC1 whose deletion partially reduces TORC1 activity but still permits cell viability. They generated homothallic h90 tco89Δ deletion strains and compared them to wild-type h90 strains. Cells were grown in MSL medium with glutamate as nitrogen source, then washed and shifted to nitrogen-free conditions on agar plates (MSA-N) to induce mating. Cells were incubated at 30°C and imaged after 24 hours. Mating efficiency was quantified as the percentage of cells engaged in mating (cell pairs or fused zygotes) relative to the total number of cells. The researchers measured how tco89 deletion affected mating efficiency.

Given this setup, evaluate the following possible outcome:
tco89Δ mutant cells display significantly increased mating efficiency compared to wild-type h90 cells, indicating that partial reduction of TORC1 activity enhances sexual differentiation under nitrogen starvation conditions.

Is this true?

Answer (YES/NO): NO